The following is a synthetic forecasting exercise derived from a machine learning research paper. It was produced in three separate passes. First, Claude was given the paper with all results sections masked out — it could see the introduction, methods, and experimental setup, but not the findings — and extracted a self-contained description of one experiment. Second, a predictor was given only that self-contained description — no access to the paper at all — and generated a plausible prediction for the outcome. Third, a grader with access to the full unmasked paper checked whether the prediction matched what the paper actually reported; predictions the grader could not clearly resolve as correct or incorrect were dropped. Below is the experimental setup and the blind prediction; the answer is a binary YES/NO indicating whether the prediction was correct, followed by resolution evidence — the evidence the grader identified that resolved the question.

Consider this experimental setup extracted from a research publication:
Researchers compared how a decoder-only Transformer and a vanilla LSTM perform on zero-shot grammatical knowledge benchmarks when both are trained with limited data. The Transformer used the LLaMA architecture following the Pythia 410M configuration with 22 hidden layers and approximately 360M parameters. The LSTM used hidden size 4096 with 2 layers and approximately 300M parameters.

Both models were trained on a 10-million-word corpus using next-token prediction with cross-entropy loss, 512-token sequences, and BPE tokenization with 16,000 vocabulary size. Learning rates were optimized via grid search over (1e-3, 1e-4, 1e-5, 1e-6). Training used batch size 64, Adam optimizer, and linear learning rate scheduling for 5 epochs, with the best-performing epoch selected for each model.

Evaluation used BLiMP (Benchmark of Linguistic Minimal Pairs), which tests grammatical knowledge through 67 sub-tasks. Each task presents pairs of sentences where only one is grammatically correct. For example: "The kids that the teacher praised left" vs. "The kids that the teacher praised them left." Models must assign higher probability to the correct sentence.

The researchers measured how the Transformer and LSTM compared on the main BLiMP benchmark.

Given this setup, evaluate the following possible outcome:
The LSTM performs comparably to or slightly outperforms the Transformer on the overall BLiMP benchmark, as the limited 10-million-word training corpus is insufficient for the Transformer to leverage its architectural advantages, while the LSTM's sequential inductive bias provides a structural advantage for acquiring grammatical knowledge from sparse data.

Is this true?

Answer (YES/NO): NO